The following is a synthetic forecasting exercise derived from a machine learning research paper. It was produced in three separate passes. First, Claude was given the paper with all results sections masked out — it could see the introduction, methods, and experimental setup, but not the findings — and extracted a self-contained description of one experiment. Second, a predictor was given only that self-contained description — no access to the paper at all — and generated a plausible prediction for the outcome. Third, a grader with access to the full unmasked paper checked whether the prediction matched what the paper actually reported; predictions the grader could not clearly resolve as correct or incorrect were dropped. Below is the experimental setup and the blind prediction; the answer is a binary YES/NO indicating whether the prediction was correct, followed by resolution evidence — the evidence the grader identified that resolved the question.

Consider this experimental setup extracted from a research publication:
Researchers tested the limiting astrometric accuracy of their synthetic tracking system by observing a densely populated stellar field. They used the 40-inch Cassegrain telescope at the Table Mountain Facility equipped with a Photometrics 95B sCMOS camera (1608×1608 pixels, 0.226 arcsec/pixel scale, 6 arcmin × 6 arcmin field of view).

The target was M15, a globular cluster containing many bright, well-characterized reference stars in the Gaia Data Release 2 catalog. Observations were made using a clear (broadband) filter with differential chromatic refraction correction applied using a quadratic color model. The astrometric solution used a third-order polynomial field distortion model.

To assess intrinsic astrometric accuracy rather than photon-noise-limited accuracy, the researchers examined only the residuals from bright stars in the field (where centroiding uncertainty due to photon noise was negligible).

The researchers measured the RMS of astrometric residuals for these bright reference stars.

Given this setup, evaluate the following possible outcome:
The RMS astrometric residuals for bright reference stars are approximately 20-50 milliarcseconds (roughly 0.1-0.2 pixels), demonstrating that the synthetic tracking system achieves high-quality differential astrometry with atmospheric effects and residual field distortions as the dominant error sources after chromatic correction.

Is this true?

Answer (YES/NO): NO